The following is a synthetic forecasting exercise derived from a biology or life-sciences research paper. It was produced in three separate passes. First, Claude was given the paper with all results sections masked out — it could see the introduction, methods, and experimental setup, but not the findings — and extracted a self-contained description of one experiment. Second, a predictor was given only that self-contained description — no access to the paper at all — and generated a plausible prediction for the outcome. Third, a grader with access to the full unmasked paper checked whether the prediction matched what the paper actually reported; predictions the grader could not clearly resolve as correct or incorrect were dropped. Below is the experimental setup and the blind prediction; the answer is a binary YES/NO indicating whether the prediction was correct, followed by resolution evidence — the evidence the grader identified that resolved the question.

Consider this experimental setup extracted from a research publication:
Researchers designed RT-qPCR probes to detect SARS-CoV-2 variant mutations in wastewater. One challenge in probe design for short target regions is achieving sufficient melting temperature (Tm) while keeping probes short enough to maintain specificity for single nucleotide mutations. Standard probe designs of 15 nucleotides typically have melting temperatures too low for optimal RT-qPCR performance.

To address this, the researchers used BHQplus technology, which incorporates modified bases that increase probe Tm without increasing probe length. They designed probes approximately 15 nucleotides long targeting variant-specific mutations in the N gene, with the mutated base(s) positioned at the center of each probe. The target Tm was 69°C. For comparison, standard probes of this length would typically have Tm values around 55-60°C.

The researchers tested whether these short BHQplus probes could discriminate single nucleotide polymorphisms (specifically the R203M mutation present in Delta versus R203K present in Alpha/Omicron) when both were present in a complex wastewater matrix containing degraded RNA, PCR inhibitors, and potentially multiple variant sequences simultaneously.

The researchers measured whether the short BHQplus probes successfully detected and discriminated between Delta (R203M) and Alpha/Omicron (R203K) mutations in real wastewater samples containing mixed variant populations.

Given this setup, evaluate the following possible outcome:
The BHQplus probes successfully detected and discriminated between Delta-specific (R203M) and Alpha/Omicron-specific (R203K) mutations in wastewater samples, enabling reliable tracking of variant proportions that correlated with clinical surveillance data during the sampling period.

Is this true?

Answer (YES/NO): YES